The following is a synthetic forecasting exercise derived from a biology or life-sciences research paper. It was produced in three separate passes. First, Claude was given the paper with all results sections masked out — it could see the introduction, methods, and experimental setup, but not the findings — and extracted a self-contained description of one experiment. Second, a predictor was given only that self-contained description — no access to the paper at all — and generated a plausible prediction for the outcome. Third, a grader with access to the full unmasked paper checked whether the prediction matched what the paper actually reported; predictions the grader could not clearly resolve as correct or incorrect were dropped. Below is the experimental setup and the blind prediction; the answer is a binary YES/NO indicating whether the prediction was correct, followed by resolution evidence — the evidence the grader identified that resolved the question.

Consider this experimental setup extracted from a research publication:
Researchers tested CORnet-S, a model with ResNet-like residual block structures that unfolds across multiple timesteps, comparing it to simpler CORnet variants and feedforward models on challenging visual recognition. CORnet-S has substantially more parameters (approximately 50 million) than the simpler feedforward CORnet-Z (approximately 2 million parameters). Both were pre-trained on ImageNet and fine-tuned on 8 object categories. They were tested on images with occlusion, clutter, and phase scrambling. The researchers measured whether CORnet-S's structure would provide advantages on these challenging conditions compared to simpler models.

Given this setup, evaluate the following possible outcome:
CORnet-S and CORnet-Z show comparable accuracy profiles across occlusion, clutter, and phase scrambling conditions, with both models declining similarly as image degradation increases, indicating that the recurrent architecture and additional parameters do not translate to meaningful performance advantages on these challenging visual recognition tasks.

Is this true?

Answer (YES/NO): NO